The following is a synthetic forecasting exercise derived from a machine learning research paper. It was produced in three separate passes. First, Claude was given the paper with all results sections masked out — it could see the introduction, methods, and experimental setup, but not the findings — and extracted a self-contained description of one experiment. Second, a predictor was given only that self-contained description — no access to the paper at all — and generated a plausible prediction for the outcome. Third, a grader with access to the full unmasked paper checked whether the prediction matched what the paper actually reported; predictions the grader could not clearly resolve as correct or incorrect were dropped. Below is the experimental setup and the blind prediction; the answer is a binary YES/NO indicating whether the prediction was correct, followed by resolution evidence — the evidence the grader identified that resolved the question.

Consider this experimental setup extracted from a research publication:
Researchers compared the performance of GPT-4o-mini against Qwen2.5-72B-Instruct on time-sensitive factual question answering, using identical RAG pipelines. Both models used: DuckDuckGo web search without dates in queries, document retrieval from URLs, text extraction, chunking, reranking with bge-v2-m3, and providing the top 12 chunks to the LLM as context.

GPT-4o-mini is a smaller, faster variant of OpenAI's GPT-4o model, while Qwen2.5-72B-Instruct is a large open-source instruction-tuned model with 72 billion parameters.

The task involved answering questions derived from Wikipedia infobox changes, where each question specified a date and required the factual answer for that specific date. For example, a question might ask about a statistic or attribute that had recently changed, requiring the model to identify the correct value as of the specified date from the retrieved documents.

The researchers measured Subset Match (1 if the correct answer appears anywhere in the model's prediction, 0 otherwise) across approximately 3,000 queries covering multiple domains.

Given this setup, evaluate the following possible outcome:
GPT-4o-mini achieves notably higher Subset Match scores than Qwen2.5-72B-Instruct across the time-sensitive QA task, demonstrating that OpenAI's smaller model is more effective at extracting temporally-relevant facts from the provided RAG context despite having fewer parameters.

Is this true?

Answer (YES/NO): NO